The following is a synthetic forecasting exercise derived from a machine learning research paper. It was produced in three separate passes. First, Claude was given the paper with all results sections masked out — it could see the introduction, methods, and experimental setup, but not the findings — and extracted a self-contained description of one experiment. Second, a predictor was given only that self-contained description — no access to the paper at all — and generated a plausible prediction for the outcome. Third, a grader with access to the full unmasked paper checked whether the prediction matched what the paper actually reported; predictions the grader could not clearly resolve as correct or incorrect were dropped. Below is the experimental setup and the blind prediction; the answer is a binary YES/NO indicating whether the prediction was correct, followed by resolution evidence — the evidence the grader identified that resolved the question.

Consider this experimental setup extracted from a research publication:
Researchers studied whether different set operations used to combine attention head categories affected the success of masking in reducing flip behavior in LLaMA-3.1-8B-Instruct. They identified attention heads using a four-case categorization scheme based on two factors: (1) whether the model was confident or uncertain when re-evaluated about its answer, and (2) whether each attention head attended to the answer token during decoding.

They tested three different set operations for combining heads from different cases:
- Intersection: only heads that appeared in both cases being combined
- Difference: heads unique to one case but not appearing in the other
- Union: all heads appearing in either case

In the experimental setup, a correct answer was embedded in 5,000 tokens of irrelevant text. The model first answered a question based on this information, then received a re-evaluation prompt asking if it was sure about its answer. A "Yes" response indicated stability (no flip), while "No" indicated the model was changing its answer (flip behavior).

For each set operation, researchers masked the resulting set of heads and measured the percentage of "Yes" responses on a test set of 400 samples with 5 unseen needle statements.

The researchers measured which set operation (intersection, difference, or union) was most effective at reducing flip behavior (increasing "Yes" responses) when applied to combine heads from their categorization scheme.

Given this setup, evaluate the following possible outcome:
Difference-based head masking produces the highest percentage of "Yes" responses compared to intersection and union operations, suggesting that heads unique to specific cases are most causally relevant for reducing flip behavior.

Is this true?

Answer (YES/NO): NO